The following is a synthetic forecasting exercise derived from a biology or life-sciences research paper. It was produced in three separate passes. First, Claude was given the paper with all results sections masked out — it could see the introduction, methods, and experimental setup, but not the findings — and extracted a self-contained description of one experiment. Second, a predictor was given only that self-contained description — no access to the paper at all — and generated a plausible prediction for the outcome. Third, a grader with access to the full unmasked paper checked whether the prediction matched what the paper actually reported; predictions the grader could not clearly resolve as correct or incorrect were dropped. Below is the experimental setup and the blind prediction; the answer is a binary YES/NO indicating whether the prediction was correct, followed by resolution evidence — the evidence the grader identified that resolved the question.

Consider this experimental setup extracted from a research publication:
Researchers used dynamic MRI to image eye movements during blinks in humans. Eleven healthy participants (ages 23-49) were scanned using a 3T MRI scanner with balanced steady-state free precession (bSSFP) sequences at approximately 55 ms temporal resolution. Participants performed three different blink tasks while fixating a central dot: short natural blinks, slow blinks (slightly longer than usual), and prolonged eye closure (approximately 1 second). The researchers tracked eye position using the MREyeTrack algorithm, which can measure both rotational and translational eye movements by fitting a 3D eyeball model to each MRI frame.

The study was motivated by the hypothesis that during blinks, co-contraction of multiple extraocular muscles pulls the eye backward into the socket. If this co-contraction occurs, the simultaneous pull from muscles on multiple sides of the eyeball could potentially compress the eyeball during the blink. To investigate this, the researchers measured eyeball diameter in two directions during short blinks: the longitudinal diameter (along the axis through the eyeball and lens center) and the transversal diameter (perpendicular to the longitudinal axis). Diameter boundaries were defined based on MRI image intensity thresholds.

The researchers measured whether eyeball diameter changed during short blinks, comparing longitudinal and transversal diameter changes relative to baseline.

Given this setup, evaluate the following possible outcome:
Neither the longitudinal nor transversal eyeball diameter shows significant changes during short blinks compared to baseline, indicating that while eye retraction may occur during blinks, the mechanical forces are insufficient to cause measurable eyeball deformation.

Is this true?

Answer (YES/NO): NO